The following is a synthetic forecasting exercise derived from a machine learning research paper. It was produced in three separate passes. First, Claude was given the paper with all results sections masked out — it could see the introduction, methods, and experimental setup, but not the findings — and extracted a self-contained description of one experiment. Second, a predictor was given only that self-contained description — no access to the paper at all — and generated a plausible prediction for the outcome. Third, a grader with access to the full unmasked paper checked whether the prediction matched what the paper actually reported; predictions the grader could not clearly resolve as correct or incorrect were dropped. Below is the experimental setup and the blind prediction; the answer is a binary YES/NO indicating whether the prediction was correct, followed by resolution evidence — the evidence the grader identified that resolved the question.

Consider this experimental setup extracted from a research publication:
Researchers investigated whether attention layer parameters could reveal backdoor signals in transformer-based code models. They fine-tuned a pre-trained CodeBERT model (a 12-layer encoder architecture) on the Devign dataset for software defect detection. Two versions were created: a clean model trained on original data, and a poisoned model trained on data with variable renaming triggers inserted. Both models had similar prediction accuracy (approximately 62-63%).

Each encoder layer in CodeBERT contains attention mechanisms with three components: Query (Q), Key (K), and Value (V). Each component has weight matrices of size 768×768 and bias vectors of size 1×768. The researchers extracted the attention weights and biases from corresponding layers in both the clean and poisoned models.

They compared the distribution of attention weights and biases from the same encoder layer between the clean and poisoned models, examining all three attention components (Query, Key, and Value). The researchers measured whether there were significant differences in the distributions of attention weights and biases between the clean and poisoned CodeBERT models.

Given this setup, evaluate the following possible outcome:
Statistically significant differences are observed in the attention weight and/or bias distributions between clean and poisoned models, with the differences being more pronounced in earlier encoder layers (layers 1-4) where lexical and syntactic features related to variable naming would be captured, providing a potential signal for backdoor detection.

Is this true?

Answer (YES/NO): NO